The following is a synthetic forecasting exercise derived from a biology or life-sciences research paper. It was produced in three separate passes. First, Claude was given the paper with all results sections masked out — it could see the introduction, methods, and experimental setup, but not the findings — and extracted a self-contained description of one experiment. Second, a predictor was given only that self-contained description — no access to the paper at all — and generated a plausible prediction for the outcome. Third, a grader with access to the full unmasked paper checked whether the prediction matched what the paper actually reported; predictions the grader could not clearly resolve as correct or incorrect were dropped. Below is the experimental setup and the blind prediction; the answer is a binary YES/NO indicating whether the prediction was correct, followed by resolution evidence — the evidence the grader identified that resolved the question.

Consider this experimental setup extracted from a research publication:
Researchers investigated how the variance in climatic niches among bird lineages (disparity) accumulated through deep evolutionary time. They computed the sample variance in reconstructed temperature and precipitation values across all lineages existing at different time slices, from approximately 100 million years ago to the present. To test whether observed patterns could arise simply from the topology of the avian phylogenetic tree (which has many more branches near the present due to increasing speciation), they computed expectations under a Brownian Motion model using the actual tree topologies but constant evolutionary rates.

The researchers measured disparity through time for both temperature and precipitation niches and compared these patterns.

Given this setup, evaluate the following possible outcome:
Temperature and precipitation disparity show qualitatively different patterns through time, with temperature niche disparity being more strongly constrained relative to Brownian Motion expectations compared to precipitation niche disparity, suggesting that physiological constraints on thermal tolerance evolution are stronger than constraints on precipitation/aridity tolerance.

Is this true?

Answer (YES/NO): NO